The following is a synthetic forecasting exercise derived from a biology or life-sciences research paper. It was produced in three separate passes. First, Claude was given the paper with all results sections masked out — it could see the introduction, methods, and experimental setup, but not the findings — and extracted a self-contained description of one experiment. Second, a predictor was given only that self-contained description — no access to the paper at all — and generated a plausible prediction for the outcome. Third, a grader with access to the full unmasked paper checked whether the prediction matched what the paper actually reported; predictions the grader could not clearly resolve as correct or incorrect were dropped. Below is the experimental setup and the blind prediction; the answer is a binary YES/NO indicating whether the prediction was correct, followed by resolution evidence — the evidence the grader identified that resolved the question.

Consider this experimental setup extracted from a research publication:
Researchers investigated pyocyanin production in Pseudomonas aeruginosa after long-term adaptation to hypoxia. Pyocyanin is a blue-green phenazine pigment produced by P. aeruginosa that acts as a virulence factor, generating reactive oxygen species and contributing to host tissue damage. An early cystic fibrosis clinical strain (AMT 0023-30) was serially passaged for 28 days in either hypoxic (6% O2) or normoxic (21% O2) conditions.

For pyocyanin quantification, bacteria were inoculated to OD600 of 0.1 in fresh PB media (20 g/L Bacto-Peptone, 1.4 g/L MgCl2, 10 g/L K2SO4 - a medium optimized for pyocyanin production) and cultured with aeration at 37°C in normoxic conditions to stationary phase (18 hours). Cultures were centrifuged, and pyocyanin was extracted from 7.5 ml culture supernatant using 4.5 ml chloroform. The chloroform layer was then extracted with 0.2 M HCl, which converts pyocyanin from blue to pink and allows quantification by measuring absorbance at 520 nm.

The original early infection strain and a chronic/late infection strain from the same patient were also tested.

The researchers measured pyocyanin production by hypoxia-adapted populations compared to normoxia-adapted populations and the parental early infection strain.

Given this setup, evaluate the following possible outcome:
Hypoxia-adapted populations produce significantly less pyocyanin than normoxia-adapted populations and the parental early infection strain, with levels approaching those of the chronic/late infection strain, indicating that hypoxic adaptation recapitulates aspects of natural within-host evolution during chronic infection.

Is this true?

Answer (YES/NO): NO